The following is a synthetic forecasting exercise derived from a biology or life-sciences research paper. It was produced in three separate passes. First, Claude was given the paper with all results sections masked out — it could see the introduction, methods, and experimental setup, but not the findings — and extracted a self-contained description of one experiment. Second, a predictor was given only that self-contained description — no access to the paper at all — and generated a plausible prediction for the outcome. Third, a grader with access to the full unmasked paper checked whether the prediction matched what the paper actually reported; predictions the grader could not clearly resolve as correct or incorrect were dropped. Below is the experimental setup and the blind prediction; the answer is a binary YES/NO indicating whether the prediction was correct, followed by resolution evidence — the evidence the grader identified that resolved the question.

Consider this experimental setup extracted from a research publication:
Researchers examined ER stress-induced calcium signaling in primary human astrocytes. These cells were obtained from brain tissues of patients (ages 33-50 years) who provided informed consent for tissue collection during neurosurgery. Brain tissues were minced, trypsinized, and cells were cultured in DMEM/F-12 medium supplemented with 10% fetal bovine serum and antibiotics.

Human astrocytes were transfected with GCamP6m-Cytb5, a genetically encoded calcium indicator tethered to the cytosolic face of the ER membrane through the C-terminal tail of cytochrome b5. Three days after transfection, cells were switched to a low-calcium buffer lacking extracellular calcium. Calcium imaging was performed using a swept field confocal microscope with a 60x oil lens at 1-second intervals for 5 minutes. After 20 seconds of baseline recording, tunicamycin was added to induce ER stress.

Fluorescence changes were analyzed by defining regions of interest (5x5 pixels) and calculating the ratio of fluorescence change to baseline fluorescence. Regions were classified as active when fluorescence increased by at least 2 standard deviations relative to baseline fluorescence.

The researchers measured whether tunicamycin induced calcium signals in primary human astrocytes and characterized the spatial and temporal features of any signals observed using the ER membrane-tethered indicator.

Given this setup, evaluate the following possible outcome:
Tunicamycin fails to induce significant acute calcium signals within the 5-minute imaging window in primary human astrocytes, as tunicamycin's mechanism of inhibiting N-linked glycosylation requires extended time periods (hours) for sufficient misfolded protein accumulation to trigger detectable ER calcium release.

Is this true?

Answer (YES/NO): NO